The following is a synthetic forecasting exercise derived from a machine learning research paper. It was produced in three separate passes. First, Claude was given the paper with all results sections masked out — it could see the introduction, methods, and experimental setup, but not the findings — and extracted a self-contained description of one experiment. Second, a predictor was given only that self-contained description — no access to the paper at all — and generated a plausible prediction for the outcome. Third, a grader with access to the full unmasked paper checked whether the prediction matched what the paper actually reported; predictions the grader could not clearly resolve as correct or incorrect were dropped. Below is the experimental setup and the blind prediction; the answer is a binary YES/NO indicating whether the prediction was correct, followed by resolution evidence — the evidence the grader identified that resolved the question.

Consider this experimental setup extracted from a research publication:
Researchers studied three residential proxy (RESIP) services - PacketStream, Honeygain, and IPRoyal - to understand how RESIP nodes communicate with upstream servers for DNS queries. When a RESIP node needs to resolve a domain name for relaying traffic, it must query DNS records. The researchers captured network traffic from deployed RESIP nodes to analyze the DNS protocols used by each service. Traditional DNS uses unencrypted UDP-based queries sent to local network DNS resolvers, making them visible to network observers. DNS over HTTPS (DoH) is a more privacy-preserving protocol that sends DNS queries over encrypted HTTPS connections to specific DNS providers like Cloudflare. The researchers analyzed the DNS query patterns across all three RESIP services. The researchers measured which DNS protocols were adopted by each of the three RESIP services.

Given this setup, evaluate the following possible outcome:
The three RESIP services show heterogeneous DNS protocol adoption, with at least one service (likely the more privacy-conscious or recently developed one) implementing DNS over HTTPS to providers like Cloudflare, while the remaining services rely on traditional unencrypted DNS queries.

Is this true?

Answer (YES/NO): YES